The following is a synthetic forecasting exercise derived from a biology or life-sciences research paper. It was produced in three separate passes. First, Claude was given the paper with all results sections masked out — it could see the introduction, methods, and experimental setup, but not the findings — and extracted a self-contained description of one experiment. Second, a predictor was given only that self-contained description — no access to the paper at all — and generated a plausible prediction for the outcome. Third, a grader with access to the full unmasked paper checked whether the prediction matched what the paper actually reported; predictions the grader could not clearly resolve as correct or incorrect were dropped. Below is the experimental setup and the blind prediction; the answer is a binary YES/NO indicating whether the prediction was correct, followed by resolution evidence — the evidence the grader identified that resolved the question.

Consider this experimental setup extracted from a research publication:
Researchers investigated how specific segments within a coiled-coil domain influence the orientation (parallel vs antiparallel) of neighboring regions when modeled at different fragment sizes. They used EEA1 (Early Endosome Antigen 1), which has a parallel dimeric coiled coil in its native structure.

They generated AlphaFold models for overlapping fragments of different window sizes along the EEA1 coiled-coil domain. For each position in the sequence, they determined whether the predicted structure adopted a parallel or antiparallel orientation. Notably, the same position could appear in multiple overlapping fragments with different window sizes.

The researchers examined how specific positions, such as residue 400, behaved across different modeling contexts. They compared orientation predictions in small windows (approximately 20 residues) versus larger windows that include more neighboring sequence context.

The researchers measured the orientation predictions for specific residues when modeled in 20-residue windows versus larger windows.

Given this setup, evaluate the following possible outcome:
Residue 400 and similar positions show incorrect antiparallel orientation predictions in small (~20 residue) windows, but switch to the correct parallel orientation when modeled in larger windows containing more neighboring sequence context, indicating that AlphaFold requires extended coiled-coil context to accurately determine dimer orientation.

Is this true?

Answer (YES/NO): YES